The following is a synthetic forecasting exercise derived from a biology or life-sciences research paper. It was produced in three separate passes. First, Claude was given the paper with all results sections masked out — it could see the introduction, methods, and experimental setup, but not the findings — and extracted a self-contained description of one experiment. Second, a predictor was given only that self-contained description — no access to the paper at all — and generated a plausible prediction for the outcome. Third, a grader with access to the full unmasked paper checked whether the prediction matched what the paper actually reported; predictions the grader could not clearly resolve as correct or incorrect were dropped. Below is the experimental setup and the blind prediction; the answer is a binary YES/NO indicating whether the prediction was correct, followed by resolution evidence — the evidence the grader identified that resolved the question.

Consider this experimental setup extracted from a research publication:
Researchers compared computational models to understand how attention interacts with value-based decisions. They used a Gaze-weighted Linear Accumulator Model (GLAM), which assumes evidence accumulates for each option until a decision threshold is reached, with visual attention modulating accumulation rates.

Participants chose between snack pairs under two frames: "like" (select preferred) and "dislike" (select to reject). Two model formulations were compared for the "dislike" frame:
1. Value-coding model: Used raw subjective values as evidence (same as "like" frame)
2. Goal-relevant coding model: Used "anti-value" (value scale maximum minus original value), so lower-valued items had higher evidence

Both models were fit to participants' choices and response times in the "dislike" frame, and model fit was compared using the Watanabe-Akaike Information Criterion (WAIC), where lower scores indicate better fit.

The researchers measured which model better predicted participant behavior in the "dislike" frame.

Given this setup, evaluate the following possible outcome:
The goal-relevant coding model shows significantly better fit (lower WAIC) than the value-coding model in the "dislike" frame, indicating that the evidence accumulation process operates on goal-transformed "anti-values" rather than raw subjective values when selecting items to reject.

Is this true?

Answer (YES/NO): YES